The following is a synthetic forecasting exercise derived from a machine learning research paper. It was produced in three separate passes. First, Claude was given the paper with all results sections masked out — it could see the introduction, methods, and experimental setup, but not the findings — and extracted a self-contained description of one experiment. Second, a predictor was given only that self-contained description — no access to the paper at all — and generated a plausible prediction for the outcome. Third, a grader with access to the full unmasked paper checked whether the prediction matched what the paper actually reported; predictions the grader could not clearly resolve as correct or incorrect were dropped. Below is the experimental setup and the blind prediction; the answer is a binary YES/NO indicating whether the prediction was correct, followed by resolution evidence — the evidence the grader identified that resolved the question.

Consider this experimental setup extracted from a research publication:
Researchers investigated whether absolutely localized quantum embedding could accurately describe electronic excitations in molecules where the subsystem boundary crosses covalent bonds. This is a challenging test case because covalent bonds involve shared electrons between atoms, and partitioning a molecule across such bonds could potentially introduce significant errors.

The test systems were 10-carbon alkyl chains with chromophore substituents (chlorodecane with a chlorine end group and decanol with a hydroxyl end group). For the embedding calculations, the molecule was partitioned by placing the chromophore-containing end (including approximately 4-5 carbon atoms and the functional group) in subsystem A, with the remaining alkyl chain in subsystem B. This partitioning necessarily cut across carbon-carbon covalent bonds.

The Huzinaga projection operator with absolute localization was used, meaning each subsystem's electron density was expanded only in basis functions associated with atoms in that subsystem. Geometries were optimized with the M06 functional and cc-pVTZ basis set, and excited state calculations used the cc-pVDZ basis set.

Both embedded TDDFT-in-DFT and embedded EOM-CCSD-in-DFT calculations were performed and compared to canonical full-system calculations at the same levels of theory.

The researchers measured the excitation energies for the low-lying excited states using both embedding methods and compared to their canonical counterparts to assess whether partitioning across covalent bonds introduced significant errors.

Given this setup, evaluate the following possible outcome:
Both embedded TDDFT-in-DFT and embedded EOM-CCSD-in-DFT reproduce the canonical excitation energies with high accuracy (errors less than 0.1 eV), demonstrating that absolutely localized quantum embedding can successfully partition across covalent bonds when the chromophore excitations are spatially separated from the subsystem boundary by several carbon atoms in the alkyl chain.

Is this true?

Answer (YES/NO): YES